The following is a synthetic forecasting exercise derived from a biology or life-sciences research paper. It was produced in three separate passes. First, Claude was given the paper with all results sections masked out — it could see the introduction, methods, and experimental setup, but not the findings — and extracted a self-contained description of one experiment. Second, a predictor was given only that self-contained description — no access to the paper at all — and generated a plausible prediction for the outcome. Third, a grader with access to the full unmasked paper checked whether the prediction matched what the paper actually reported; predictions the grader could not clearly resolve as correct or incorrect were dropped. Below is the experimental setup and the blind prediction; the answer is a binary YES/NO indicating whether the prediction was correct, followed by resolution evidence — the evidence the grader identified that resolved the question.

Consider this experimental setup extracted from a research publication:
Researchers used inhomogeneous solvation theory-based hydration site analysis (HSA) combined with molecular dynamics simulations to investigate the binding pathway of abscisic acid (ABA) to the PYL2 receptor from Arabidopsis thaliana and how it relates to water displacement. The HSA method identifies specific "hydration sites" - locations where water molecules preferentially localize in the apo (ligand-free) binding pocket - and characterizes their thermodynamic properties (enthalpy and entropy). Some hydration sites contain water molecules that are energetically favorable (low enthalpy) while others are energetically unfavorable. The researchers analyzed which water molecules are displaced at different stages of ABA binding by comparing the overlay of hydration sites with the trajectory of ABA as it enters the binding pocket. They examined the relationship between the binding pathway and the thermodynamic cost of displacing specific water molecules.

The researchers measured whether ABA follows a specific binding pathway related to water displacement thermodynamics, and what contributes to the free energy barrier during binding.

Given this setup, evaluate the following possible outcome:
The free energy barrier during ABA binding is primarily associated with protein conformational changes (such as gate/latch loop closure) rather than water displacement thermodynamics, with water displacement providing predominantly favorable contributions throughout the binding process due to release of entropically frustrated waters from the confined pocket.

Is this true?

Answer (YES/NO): NO